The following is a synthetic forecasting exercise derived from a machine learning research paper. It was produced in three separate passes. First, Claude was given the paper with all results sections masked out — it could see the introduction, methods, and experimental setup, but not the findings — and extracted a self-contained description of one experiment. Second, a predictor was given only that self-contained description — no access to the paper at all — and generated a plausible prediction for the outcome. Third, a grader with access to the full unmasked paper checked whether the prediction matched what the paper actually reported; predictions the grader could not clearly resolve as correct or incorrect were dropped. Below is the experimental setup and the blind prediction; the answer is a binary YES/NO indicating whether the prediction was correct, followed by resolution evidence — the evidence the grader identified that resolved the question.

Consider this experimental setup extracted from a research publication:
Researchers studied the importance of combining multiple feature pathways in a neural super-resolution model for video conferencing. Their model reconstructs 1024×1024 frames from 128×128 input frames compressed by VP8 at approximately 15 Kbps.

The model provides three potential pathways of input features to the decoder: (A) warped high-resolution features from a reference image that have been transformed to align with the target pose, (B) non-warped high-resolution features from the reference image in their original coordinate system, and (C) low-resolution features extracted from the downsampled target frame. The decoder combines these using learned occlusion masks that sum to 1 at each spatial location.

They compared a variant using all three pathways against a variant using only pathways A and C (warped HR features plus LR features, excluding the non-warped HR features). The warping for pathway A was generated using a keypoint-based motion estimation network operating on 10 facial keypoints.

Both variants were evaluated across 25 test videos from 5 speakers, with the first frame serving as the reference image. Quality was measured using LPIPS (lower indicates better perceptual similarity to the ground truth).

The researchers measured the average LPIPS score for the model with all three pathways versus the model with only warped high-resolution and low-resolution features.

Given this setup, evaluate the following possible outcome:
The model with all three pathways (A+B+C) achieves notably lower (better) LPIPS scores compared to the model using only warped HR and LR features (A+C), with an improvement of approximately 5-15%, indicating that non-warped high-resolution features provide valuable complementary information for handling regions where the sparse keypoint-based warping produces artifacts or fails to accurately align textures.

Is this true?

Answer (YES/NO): YES